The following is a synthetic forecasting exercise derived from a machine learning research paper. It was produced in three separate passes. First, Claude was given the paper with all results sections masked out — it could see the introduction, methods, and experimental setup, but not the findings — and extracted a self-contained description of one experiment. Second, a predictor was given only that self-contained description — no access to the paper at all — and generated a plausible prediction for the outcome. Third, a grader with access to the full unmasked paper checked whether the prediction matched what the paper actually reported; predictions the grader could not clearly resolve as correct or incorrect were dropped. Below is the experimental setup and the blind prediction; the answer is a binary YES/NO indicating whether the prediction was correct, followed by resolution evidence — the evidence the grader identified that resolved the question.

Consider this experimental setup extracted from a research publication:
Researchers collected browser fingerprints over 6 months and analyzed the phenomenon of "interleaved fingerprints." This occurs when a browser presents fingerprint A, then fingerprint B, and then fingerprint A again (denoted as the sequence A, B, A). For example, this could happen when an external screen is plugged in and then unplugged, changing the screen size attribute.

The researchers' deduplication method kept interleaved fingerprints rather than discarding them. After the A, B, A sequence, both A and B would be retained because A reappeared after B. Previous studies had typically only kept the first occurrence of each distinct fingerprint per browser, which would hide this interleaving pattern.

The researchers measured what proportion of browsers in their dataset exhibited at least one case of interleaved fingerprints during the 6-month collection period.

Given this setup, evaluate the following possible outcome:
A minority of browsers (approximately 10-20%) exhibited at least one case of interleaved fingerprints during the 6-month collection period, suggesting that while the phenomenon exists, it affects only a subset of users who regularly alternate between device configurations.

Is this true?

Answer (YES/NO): YES